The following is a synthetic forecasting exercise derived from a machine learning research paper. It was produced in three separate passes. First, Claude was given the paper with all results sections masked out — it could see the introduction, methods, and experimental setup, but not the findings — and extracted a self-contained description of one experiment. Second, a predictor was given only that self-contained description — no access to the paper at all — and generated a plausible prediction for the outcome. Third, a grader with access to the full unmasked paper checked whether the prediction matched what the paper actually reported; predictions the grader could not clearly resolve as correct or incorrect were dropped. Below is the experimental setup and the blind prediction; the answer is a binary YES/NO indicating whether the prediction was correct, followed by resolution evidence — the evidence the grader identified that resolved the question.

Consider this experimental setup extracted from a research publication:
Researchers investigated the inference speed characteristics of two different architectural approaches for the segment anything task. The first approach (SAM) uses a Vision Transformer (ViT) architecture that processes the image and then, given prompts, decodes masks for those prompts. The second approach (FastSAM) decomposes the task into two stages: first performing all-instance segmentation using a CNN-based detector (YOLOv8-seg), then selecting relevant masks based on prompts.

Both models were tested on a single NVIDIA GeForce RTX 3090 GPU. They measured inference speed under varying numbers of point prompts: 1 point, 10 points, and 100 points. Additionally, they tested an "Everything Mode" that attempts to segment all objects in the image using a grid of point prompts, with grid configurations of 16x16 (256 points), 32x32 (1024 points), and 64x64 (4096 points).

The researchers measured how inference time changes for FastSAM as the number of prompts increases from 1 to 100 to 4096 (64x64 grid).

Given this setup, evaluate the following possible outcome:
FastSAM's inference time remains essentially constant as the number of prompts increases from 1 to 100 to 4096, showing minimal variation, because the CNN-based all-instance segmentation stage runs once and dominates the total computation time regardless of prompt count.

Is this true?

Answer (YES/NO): YES